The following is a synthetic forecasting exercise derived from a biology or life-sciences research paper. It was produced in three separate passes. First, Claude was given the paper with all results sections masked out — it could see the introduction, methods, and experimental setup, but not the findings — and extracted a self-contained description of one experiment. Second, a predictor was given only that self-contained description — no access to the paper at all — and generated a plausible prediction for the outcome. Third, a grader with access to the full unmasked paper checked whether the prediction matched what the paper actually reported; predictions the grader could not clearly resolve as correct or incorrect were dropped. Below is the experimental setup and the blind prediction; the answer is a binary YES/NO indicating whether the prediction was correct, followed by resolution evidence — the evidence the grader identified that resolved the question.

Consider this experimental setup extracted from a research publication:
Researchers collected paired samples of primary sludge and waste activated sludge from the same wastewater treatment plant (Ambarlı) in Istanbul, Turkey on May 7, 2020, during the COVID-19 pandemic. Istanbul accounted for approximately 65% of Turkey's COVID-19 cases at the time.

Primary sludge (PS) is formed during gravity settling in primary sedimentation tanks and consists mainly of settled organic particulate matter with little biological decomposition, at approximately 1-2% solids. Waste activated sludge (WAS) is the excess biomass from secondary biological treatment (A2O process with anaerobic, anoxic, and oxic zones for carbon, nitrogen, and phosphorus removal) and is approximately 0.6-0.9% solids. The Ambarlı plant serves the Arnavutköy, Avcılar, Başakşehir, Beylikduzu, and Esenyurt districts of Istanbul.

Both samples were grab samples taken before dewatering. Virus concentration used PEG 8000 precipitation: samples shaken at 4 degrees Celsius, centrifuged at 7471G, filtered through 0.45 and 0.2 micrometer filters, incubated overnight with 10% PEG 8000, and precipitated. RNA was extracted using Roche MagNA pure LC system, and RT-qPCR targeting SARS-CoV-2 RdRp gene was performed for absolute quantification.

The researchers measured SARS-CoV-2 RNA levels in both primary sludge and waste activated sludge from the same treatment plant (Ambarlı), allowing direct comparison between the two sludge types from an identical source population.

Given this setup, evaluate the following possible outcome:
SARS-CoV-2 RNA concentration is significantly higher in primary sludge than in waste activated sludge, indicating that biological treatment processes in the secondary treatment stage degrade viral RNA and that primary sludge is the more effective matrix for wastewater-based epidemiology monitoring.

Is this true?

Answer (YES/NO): NO